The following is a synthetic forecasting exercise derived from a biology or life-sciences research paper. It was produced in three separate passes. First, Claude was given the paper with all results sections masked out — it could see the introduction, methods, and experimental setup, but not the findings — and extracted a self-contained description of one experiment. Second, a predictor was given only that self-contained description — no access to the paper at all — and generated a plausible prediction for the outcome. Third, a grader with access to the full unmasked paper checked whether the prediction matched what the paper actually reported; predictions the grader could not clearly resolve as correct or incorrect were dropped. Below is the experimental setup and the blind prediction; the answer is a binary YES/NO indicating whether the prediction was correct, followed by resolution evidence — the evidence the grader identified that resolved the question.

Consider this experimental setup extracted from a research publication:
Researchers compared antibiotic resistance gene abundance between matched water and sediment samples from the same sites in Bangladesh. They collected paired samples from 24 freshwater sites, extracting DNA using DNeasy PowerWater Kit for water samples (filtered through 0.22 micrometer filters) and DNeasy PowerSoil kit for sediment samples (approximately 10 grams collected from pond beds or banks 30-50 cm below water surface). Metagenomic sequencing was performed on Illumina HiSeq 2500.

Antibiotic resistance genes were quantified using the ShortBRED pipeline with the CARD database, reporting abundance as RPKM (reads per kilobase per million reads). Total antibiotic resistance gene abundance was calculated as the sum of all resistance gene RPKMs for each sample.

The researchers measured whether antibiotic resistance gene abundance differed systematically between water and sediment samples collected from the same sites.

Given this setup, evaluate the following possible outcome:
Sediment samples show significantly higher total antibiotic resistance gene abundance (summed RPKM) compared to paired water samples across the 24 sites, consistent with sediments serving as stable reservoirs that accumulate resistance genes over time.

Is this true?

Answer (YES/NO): NO